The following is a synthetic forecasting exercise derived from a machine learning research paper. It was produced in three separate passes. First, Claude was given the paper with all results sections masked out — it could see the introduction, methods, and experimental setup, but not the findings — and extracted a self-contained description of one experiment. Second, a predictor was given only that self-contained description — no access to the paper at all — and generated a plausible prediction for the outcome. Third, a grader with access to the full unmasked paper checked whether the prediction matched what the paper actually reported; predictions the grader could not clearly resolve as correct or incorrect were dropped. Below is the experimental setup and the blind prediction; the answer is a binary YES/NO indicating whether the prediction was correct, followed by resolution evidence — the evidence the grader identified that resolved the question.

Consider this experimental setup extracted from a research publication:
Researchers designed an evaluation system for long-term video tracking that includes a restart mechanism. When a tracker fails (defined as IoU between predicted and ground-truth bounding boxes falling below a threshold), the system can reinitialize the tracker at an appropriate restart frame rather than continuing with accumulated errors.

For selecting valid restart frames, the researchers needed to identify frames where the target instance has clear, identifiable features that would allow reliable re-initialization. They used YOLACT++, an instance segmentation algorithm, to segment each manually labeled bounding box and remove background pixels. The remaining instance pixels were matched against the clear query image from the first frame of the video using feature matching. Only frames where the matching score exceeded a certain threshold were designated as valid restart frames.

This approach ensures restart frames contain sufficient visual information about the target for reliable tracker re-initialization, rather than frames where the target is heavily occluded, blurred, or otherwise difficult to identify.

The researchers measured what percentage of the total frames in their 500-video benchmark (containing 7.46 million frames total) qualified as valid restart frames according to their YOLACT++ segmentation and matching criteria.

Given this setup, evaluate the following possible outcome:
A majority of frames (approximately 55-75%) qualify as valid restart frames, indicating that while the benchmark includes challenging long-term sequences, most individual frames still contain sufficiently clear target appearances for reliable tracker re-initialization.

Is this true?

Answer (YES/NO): NO